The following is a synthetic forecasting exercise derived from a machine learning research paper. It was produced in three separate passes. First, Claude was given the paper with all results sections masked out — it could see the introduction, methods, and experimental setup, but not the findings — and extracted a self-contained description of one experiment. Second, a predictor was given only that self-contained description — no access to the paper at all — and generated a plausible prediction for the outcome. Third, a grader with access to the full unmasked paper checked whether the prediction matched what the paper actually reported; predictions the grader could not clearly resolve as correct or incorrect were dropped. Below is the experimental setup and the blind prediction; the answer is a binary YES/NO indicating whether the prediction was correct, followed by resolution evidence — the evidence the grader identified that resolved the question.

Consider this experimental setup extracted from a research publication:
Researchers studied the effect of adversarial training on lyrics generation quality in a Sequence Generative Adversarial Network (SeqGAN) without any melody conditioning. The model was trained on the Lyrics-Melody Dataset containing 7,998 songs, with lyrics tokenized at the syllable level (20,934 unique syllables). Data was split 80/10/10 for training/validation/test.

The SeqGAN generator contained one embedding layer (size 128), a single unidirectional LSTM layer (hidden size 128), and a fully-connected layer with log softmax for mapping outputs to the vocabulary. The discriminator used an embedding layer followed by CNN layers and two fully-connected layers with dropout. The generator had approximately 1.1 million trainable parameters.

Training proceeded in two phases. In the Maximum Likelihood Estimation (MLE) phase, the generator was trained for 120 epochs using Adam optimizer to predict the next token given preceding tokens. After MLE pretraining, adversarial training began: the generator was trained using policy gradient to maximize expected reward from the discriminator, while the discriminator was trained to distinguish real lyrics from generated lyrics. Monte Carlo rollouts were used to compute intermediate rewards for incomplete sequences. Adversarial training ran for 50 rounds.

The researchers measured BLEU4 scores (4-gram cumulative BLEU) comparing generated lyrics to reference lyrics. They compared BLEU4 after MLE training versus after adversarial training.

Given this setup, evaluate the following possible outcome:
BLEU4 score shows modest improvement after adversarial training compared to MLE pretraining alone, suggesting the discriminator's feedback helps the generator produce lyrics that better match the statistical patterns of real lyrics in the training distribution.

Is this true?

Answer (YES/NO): NO